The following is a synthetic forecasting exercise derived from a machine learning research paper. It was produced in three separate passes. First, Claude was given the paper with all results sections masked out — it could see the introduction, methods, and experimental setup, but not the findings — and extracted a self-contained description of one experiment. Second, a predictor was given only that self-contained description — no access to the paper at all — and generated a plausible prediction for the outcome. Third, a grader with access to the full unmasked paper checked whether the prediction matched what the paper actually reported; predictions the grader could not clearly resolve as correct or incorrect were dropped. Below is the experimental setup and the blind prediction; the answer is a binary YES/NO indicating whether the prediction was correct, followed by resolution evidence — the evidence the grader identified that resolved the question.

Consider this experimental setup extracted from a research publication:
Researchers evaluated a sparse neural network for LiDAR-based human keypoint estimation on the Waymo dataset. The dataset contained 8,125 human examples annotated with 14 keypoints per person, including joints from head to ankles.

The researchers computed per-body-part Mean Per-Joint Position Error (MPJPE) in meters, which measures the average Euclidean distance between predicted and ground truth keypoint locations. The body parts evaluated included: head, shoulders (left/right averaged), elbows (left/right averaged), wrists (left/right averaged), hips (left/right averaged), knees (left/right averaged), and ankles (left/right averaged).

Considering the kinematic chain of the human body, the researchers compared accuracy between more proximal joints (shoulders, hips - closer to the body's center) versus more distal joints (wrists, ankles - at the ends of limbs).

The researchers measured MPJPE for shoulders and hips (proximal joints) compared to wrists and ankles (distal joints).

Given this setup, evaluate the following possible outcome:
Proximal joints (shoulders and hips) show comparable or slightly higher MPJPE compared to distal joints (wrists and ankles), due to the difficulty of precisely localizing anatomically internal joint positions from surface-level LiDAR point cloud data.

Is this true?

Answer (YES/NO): NO